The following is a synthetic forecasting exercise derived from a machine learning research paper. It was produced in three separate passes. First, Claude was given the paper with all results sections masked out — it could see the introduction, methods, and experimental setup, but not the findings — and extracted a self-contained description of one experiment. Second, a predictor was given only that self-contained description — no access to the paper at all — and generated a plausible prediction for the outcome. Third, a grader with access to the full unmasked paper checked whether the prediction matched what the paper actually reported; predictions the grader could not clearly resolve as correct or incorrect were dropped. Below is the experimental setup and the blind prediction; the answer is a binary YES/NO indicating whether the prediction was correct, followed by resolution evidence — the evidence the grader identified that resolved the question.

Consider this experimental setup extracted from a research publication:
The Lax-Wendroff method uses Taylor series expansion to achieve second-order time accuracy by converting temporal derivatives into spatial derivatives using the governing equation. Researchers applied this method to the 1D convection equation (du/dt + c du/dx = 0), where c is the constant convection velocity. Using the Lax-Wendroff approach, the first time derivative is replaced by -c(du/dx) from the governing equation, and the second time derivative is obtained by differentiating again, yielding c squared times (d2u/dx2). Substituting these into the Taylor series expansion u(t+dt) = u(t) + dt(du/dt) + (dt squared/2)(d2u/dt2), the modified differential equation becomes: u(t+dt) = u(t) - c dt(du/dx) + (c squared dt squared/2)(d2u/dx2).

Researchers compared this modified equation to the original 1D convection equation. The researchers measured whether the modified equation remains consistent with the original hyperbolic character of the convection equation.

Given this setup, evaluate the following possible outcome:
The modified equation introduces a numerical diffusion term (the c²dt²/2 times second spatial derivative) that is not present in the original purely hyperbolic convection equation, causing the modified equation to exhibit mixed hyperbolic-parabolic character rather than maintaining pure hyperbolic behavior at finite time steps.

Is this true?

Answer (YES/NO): YES